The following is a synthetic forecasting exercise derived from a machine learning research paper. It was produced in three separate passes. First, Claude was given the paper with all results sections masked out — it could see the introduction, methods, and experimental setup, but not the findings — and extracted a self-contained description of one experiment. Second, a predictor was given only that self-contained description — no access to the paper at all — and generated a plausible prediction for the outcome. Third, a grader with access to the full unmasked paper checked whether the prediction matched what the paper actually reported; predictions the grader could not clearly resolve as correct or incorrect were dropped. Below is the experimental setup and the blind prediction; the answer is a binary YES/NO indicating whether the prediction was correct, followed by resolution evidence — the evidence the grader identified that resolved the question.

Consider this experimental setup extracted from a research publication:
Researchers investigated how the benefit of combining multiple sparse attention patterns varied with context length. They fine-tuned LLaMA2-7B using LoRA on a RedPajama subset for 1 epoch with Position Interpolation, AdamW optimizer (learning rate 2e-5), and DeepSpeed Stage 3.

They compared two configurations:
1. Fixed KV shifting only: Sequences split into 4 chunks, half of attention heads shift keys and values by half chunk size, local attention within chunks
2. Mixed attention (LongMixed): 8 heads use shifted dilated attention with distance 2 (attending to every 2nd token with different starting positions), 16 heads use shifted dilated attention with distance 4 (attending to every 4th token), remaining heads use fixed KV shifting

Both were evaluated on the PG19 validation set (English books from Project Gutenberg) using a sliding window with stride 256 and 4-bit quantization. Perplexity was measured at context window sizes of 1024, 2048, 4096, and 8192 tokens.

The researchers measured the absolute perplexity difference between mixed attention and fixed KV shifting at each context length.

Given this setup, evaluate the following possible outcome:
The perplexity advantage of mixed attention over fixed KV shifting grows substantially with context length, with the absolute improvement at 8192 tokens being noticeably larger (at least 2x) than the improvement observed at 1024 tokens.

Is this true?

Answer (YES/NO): NO